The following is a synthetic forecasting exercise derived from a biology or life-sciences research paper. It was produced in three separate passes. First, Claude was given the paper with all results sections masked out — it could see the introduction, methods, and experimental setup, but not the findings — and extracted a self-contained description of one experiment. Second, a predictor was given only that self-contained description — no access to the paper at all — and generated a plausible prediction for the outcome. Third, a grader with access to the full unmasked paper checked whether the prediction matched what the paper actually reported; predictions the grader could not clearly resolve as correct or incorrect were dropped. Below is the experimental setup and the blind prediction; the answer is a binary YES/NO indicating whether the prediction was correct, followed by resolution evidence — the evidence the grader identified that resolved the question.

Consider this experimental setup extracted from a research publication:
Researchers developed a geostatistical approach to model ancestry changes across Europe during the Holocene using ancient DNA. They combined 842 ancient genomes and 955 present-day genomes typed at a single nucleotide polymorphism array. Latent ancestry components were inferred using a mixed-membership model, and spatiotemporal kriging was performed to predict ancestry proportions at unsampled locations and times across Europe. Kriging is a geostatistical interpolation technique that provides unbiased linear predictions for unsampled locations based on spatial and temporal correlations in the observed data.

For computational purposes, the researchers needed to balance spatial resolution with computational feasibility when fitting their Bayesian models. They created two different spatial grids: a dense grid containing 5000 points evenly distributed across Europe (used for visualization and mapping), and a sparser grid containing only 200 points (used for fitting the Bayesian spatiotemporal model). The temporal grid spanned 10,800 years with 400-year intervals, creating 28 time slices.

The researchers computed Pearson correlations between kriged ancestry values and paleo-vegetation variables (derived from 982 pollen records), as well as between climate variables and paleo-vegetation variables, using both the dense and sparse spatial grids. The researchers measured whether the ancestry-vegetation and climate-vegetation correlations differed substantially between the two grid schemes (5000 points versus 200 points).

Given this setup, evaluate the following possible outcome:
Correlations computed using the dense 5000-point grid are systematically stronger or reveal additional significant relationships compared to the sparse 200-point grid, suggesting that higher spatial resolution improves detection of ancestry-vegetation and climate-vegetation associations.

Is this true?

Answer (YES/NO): NO